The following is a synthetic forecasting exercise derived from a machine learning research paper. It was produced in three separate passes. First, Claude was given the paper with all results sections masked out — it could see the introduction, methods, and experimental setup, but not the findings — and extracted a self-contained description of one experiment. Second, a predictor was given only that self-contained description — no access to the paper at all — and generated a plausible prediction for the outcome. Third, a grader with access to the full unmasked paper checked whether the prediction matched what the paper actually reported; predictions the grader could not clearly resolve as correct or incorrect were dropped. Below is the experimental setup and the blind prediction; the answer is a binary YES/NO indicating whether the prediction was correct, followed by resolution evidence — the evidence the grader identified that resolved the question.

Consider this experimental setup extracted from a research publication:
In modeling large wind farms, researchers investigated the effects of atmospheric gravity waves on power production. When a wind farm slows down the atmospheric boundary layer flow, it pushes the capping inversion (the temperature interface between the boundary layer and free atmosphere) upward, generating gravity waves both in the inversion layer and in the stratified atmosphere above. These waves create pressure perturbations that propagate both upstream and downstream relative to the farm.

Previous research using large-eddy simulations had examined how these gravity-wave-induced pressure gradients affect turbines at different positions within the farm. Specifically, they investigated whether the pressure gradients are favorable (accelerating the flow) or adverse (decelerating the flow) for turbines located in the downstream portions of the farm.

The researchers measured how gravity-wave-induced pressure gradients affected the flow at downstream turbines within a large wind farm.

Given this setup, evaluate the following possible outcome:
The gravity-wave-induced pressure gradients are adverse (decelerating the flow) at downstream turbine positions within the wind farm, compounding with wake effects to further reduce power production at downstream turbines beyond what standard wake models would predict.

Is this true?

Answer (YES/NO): NO